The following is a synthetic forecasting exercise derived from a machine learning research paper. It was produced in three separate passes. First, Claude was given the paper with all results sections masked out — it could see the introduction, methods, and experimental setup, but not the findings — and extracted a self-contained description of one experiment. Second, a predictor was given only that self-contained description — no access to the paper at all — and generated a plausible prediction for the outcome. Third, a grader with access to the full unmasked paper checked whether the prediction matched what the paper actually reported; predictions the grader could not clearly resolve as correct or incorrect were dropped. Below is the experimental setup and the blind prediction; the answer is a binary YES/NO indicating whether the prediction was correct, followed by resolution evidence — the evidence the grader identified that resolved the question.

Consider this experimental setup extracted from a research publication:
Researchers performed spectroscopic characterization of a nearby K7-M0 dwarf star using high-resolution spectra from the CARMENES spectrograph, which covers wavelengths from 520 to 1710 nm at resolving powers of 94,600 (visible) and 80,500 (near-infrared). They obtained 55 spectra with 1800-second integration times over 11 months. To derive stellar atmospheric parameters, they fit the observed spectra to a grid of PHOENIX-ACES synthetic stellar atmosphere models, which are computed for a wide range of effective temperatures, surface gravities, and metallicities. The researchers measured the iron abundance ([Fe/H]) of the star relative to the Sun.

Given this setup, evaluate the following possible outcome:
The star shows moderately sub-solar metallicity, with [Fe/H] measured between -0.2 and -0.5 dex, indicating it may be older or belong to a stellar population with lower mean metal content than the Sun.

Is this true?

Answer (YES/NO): NO